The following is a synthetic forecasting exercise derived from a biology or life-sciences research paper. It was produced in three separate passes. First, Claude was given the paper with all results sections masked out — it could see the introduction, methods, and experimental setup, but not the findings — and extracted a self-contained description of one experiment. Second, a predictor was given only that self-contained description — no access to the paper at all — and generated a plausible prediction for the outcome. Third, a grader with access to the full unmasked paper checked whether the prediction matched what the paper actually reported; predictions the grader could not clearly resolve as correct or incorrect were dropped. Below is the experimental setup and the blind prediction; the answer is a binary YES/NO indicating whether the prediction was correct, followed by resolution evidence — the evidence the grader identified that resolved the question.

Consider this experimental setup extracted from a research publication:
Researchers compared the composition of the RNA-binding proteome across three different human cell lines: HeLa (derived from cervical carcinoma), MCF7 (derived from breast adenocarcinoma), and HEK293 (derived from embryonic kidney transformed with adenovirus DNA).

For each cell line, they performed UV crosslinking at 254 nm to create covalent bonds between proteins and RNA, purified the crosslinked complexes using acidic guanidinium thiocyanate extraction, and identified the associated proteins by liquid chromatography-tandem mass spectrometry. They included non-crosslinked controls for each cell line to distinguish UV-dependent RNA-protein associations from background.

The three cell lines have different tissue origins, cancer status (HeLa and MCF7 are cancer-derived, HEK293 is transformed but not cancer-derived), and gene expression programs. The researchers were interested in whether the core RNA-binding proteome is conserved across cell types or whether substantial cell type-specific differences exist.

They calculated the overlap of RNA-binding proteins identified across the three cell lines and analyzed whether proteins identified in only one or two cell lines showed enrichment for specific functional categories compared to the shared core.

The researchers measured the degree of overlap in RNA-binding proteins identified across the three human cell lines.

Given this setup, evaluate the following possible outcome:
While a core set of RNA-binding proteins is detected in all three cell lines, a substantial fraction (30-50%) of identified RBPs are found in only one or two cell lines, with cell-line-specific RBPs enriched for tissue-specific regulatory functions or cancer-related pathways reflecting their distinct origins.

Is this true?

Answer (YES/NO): NO